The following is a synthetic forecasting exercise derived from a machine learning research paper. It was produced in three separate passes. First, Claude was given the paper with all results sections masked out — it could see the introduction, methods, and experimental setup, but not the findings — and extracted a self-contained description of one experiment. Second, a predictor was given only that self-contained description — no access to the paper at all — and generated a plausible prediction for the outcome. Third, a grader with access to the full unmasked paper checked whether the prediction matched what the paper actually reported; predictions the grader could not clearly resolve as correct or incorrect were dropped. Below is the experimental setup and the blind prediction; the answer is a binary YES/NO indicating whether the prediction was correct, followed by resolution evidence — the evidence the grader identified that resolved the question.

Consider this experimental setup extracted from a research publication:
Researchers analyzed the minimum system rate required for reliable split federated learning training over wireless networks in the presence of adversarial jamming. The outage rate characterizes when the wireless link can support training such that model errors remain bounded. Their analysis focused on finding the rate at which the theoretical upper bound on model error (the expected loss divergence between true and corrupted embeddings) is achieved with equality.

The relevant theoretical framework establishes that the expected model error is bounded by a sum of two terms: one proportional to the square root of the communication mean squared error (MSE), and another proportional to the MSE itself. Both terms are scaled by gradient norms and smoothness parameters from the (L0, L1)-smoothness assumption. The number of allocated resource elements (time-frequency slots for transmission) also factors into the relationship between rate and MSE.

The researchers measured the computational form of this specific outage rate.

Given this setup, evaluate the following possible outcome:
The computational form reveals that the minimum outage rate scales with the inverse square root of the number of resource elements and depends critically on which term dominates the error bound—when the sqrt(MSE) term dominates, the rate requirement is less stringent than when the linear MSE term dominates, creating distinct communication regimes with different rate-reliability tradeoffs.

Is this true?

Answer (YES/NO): NO